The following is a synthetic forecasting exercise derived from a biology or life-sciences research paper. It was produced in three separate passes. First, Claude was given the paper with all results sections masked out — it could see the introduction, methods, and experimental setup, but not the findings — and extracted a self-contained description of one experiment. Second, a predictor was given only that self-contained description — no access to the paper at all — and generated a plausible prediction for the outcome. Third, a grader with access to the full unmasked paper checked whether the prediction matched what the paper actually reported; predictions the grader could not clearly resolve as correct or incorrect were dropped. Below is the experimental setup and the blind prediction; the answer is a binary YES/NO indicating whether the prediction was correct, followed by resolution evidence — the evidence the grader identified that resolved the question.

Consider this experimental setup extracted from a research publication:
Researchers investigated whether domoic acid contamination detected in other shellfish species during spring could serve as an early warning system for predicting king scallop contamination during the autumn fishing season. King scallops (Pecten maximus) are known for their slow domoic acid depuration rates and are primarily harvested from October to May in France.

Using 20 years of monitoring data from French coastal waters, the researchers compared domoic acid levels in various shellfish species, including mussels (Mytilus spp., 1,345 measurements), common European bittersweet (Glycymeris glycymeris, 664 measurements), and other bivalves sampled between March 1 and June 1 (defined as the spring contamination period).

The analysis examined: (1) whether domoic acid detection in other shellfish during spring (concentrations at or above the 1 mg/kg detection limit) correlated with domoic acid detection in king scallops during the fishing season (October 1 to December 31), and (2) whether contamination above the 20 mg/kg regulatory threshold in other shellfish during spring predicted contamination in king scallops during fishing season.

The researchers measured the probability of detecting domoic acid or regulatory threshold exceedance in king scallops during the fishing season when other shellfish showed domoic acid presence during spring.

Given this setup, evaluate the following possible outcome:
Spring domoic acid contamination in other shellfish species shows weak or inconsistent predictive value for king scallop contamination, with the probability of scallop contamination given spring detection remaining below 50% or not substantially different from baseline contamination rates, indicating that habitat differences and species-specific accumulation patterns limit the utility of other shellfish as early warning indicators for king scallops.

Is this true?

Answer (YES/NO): NO